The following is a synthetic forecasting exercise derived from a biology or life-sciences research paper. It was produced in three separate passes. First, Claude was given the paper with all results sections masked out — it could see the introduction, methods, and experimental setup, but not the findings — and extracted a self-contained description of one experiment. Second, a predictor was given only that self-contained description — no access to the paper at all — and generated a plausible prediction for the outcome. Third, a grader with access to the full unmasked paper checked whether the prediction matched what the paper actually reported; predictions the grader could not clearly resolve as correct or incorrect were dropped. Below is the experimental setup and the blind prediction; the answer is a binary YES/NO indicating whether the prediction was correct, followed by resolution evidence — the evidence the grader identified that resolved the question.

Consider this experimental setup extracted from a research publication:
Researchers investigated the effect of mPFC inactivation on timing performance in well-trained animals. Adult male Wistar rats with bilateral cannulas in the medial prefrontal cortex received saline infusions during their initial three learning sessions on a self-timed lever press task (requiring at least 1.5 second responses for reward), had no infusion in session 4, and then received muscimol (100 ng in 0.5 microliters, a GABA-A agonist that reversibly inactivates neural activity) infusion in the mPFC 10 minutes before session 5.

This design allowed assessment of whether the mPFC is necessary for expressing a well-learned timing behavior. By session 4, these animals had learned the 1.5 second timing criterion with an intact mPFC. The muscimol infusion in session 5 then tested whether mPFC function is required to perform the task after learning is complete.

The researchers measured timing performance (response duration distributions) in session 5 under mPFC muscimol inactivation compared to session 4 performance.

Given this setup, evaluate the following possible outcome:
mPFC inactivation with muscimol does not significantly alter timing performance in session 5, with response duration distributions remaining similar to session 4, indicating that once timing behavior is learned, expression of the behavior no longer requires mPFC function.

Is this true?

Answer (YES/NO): YES